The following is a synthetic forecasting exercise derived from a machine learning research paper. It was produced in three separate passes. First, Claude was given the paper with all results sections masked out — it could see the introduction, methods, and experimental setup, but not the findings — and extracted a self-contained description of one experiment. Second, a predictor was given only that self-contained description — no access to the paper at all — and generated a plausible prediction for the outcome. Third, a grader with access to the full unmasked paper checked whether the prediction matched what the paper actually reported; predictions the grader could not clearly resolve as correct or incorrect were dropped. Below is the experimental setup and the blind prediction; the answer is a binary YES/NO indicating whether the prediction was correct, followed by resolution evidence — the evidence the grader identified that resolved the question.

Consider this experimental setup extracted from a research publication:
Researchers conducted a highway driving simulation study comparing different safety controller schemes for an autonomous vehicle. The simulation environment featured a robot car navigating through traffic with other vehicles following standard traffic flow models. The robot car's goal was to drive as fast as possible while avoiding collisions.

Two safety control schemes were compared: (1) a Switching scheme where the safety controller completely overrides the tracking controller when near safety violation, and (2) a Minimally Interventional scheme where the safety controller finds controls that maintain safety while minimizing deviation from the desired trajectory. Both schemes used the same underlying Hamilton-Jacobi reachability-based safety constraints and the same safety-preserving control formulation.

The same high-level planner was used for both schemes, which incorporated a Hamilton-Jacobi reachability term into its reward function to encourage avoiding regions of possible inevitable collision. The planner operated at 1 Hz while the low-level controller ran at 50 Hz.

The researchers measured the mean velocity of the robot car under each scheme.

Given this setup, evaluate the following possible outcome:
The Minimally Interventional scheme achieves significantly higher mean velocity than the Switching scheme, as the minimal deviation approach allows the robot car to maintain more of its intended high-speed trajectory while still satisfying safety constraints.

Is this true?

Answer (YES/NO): NO